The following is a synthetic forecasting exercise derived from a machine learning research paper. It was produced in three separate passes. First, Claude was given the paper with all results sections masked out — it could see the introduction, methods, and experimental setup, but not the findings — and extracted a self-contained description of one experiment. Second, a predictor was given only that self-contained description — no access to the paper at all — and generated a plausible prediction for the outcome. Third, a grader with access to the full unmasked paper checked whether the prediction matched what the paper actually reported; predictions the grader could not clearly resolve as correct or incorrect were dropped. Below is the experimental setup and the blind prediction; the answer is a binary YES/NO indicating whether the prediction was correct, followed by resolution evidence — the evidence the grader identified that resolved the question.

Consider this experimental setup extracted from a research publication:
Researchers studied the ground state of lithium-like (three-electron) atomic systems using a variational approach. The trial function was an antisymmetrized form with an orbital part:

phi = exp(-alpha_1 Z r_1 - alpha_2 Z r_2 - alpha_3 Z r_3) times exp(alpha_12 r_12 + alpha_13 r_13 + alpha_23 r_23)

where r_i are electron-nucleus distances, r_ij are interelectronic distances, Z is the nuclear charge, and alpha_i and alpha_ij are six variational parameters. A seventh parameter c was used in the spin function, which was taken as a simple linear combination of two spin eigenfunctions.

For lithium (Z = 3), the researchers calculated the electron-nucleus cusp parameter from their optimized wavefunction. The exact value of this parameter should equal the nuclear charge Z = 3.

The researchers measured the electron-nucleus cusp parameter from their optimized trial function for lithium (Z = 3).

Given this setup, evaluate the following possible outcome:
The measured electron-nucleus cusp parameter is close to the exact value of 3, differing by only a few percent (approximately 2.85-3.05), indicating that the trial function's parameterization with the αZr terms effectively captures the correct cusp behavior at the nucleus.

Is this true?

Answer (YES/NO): YES